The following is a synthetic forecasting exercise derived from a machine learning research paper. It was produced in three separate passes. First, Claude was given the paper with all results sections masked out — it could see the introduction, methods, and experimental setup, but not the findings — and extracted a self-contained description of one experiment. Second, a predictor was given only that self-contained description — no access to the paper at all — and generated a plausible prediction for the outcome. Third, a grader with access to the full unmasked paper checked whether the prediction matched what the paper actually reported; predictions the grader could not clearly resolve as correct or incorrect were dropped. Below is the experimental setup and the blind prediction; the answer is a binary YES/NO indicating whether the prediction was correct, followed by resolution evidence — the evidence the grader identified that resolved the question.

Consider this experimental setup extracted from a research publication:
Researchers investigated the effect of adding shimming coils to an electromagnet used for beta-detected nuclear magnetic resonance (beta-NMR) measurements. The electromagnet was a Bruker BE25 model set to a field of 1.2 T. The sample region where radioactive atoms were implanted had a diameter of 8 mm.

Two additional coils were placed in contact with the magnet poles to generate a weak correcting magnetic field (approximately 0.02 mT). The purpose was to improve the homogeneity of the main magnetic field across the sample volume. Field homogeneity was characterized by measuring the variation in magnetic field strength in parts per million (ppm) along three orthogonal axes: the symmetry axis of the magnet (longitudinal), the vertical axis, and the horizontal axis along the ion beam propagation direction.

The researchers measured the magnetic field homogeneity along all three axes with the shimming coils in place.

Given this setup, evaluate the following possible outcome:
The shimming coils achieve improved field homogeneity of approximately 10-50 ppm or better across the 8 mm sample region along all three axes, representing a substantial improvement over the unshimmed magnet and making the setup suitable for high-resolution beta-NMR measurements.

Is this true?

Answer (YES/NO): YES